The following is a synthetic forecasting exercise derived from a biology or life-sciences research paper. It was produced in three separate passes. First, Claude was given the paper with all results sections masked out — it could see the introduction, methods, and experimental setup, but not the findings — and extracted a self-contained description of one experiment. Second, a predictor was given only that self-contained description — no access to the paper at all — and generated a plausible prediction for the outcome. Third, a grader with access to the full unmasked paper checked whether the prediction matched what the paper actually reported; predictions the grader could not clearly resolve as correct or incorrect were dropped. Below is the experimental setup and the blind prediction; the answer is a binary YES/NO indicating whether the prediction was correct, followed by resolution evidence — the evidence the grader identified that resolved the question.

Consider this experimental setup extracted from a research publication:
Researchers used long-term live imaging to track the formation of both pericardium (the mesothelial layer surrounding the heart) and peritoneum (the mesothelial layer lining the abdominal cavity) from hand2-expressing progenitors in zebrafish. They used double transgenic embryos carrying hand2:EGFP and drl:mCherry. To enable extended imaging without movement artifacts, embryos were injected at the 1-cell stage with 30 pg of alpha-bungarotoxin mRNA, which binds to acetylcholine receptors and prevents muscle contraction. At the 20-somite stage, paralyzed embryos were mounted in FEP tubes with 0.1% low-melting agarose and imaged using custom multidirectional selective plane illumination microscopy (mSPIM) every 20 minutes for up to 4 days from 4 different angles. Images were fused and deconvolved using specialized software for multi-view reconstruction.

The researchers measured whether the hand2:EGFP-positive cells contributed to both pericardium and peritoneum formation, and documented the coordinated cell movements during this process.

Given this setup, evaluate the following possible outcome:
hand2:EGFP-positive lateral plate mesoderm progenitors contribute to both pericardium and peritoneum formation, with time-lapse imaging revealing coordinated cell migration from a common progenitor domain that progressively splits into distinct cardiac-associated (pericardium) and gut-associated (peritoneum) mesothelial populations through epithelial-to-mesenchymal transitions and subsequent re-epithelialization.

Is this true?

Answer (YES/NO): NO